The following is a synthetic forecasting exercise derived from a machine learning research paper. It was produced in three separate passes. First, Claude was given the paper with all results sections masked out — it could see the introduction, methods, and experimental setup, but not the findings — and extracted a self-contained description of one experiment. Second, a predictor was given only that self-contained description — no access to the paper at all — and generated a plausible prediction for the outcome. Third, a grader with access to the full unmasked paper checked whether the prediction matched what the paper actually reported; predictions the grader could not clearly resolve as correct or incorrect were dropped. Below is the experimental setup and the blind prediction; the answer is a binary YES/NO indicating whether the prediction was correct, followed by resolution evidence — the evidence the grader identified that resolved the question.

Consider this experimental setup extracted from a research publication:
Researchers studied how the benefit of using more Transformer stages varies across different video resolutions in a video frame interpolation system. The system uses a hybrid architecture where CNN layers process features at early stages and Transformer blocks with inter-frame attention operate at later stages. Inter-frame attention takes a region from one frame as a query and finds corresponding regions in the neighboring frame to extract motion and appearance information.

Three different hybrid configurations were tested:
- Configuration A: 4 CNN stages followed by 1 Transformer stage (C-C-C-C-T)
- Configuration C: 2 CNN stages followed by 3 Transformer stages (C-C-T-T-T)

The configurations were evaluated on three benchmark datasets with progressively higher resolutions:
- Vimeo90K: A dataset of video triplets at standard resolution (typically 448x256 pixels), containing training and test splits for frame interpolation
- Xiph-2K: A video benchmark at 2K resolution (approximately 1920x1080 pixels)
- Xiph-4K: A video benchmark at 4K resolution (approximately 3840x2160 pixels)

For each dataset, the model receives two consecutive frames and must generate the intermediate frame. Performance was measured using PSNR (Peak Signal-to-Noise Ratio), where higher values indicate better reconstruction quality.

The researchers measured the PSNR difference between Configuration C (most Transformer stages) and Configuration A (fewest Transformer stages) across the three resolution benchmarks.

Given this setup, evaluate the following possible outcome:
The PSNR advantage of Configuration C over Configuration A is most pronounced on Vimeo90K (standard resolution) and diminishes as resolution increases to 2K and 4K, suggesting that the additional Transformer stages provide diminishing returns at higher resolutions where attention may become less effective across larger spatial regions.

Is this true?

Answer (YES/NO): NO